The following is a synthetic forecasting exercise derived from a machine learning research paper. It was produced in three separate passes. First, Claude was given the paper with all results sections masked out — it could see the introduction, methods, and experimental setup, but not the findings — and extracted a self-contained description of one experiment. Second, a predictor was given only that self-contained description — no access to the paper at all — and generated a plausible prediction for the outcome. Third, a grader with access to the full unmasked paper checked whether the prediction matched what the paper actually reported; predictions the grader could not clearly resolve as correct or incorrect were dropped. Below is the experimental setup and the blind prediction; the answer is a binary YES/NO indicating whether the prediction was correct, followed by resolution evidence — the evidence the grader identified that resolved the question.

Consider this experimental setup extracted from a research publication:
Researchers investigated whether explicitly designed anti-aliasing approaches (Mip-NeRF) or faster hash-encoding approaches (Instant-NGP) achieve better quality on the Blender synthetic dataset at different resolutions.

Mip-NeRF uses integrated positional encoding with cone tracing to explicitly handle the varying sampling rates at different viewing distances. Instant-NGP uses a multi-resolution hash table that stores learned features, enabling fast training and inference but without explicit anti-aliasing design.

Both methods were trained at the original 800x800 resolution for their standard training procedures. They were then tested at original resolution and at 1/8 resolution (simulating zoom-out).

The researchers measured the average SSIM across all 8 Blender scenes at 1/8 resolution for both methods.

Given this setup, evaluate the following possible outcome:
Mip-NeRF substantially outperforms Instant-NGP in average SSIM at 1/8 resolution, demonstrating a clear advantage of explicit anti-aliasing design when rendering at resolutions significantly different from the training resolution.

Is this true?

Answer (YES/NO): NO